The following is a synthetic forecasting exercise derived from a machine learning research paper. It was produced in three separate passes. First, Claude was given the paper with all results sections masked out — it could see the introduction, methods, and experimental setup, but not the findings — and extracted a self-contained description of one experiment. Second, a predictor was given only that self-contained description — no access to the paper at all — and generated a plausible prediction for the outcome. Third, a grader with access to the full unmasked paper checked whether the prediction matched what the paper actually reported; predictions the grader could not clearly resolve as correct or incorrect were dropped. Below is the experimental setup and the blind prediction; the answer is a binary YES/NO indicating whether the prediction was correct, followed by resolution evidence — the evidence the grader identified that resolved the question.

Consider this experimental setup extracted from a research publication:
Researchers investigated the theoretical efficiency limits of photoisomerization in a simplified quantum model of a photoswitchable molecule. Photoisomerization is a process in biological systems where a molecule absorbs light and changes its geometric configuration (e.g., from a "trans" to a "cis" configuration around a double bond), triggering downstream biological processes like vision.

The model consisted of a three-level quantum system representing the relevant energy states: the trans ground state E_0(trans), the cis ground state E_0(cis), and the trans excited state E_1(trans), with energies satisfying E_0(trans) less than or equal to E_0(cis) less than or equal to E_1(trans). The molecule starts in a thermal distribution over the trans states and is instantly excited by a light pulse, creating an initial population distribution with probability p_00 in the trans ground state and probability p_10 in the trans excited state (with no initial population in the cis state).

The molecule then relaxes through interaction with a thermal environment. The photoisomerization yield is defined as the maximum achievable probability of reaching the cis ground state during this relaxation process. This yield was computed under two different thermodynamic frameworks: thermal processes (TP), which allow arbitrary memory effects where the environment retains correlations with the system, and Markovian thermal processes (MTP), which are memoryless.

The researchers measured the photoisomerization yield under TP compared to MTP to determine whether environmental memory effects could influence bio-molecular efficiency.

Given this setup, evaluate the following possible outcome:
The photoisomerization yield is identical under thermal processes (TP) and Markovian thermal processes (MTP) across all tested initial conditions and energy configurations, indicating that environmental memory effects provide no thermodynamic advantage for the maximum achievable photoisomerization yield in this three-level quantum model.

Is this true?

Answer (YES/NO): NO